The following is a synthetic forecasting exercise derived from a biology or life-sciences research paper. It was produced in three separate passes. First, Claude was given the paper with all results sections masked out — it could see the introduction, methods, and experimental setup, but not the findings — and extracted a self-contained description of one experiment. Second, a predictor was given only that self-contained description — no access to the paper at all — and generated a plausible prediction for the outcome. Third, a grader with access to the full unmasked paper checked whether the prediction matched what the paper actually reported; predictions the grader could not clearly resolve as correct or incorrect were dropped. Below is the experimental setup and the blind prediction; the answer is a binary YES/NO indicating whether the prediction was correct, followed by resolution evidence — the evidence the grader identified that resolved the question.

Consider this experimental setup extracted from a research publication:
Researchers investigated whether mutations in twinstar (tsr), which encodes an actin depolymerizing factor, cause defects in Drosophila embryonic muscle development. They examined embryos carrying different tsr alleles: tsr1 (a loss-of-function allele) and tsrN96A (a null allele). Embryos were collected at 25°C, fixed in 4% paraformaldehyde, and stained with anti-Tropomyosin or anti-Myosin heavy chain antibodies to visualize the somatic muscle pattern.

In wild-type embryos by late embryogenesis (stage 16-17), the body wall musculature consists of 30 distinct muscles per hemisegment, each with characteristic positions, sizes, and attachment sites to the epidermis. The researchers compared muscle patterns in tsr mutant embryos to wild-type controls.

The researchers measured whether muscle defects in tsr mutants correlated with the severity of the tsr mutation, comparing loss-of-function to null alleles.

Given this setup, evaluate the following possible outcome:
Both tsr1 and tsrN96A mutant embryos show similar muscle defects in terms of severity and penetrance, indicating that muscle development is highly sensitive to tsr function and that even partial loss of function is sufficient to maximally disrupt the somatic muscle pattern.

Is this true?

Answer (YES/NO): NO